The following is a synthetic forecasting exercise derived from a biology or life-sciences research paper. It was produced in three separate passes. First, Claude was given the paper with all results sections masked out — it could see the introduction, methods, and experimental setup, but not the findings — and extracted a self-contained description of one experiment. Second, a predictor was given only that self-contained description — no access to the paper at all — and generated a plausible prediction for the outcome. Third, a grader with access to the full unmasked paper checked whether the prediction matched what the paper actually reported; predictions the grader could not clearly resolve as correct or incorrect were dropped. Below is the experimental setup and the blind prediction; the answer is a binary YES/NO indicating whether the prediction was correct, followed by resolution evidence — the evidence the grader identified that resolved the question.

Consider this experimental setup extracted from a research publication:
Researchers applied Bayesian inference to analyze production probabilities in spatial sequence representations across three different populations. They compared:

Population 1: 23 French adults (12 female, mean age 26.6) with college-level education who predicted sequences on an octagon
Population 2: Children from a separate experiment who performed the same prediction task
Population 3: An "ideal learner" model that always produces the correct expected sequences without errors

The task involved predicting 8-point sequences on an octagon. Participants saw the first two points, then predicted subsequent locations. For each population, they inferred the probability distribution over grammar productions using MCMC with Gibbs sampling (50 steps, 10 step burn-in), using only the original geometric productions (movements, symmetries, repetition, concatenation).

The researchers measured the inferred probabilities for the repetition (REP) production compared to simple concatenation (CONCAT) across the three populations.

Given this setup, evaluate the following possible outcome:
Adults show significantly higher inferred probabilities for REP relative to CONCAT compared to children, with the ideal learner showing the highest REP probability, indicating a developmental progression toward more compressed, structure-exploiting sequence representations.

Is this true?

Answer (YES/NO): YES